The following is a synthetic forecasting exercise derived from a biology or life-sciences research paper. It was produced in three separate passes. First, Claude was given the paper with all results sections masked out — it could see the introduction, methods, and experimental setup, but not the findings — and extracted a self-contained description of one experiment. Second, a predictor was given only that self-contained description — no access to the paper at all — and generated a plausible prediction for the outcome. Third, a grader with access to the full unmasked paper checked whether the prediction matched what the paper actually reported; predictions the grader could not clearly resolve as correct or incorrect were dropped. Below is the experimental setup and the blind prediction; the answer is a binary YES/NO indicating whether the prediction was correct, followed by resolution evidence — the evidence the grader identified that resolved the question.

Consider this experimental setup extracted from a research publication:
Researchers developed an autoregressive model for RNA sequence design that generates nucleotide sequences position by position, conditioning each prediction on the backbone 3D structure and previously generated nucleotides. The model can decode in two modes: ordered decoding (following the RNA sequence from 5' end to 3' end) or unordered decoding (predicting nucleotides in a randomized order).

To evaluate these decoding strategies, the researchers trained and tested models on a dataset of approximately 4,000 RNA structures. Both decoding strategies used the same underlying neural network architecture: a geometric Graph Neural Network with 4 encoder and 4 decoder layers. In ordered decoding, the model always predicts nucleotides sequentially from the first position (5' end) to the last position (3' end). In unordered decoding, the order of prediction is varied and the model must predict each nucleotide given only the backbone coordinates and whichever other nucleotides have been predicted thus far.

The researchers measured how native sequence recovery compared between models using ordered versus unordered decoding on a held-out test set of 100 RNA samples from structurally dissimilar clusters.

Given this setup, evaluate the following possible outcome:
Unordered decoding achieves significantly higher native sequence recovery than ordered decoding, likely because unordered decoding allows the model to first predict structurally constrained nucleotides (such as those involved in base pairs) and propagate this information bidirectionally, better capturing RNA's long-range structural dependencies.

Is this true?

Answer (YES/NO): NO